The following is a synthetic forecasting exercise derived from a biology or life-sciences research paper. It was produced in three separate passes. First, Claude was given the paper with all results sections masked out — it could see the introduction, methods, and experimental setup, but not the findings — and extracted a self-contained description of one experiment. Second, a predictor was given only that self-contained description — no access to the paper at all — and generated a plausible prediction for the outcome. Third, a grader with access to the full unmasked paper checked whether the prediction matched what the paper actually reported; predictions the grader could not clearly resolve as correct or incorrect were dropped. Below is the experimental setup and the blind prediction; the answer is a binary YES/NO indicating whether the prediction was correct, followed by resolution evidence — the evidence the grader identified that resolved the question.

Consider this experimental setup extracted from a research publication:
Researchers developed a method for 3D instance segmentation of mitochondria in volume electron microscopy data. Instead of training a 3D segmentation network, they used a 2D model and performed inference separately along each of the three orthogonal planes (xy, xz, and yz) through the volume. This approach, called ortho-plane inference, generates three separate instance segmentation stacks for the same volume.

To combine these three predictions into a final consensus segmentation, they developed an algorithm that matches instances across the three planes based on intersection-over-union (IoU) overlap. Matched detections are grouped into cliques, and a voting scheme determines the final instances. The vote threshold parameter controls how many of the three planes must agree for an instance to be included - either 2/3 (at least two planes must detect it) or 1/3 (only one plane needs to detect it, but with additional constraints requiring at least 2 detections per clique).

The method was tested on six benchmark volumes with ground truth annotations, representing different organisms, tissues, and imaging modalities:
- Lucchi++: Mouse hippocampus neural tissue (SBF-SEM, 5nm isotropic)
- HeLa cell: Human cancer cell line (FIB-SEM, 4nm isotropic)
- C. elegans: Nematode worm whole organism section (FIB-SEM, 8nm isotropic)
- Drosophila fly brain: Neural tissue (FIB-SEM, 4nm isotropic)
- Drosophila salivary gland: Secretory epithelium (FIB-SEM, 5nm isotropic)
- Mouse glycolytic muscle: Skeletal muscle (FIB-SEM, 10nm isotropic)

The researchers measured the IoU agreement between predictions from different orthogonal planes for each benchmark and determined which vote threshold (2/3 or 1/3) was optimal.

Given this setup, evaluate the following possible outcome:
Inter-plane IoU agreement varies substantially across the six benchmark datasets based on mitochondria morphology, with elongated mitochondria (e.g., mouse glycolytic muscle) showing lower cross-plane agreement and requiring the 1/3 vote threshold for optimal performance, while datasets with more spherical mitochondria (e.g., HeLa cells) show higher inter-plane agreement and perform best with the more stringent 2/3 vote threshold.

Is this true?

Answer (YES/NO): NO